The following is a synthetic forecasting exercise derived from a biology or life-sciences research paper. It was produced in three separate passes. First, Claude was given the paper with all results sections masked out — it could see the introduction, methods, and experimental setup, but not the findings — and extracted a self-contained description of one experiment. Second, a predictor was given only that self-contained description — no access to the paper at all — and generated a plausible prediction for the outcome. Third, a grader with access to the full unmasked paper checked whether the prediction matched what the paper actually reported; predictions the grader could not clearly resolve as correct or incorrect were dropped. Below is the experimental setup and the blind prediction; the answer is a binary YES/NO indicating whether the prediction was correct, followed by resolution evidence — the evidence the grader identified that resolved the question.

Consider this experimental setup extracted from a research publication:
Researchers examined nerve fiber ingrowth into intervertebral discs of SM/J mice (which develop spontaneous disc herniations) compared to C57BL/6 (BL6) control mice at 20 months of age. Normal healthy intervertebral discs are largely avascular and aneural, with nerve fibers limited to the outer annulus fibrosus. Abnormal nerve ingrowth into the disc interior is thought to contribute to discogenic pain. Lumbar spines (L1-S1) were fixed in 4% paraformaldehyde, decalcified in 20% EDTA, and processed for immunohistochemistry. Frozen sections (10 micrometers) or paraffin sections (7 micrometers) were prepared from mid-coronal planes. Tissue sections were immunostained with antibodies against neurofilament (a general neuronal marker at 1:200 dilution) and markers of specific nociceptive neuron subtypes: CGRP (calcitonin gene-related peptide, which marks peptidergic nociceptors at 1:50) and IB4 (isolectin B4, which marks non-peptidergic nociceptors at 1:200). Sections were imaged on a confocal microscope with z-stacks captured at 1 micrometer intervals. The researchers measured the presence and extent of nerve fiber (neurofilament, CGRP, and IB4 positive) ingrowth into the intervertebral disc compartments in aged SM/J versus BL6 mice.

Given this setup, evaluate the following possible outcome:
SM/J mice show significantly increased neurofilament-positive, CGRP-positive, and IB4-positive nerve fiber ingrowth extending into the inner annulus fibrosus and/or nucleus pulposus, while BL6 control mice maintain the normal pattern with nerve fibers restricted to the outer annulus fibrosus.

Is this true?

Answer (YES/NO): NO